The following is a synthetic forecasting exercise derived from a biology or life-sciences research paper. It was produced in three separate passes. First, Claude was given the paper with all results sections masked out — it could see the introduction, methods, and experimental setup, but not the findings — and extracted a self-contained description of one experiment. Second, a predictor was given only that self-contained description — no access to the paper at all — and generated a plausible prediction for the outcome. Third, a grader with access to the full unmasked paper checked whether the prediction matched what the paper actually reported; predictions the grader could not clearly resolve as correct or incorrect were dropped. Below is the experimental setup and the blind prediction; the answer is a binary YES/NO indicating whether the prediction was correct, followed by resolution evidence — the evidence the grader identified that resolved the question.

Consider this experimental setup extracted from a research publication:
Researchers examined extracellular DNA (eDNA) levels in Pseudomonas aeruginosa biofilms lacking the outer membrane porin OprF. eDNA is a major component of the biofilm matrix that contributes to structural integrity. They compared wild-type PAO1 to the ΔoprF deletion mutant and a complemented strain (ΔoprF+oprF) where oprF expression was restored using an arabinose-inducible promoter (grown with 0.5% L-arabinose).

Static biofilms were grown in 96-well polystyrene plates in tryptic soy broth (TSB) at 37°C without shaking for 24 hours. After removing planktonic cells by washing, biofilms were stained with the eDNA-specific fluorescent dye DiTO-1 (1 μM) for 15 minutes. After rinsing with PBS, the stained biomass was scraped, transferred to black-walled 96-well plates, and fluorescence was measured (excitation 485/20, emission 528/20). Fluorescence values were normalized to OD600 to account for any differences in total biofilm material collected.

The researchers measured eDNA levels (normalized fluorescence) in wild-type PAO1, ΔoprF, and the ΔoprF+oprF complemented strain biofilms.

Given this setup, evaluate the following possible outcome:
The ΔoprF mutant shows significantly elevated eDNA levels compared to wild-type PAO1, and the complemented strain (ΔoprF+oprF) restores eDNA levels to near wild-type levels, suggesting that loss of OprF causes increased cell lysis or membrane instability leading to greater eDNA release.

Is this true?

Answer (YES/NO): NO